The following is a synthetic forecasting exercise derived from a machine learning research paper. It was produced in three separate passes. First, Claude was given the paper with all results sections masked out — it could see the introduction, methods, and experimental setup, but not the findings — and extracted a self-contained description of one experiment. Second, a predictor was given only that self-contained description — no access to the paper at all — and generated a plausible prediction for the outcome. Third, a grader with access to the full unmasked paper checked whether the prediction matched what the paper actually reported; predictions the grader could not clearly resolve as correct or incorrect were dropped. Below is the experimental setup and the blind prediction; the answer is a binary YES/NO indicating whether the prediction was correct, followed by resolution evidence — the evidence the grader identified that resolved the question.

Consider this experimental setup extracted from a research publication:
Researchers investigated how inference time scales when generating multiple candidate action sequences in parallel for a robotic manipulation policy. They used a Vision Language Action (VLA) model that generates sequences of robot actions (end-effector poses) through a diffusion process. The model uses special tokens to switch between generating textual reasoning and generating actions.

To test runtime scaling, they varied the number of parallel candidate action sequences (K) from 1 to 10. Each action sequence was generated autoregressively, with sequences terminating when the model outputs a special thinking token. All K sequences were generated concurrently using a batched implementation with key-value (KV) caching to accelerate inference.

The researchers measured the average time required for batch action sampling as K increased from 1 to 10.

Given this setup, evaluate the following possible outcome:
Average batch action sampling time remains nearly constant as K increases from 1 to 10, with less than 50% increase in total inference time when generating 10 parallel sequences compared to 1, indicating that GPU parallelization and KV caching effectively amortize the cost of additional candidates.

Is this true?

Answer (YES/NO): NO